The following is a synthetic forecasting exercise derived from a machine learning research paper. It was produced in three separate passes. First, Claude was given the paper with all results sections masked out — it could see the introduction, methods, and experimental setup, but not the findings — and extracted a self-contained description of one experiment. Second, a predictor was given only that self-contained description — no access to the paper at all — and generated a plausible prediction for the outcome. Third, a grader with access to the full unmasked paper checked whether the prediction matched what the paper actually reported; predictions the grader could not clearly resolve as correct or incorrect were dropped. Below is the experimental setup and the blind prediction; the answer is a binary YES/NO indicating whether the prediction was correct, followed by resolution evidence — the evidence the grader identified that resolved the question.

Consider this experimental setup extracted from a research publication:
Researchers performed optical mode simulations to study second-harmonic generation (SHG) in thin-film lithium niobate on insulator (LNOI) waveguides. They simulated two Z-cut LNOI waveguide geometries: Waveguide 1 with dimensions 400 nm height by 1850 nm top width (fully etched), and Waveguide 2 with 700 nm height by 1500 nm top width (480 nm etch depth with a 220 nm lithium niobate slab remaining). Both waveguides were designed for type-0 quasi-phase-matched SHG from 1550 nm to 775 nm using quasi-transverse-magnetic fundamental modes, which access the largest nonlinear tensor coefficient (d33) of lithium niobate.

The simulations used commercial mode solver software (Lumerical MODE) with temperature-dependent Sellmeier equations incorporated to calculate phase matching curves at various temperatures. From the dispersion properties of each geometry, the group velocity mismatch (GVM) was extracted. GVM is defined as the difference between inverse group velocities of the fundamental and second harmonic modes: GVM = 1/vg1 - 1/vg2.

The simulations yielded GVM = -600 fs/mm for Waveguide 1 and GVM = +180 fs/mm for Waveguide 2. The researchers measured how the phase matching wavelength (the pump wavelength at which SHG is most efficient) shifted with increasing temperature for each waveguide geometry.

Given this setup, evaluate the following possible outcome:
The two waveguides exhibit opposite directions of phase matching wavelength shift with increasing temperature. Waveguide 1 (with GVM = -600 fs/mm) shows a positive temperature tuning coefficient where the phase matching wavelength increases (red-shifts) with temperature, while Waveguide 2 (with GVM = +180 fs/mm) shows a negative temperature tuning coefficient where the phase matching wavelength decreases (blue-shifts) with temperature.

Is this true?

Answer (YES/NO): YES